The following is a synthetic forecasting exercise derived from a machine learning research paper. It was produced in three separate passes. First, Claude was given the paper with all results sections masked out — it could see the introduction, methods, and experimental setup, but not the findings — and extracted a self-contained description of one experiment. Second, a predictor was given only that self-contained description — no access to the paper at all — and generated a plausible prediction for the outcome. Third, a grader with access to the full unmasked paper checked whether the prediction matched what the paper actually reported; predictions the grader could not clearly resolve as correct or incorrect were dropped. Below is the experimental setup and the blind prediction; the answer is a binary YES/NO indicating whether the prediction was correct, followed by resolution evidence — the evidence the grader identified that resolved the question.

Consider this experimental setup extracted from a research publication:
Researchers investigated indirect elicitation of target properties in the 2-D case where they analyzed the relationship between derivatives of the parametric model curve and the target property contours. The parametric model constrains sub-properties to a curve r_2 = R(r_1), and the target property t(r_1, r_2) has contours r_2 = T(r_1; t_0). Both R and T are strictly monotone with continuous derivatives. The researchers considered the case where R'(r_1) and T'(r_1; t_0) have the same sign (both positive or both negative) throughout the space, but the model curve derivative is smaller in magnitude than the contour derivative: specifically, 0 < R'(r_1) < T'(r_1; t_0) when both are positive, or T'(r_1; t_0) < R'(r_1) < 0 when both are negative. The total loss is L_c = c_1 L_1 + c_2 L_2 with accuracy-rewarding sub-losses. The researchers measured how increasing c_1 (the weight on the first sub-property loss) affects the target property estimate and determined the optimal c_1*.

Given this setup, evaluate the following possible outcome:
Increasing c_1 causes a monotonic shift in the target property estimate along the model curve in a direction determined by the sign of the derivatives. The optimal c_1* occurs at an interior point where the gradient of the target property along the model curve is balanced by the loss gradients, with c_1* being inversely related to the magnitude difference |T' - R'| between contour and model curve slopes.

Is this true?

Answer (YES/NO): NO